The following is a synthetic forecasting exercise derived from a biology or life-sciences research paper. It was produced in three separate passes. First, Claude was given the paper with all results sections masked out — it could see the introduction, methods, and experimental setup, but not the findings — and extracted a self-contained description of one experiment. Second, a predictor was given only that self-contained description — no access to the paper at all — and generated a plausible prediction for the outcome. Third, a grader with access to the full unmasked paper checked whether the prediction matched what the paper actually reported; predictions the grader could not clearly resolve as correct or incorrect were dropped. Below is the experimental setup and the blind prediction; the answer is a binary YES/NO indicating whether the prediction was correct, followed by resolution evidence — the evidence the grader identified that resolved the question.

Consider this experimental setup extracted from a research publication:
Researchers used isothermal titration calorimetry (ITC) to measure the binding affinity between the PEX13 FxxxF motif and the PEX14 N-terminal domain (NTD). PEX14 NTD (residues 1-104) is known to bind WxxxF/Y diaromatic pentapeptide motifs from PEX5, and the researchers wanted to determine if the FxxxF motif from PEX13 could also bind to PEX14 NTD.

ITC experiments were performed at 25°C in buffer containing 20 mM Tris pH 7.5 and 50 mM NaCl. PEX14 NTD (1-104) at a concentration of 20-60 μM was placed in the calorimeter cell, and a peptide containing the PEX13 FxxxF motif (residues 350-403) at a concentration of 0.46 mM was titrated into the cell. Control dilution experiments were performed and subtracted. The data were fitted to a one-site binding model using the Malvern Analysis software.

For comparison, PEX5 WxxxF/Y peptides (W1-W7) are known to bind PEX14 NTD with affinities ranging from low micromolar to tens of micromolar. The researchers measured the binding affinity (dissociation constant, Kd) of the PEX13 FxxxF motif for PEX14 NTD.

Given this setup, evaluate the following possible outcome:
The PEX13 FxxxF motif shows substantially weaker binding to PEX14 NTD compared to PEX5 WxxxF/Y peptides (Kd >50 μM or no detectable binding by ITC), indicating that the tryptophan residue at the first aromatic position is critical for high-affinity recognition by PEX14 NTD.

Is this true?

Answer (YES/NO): NO